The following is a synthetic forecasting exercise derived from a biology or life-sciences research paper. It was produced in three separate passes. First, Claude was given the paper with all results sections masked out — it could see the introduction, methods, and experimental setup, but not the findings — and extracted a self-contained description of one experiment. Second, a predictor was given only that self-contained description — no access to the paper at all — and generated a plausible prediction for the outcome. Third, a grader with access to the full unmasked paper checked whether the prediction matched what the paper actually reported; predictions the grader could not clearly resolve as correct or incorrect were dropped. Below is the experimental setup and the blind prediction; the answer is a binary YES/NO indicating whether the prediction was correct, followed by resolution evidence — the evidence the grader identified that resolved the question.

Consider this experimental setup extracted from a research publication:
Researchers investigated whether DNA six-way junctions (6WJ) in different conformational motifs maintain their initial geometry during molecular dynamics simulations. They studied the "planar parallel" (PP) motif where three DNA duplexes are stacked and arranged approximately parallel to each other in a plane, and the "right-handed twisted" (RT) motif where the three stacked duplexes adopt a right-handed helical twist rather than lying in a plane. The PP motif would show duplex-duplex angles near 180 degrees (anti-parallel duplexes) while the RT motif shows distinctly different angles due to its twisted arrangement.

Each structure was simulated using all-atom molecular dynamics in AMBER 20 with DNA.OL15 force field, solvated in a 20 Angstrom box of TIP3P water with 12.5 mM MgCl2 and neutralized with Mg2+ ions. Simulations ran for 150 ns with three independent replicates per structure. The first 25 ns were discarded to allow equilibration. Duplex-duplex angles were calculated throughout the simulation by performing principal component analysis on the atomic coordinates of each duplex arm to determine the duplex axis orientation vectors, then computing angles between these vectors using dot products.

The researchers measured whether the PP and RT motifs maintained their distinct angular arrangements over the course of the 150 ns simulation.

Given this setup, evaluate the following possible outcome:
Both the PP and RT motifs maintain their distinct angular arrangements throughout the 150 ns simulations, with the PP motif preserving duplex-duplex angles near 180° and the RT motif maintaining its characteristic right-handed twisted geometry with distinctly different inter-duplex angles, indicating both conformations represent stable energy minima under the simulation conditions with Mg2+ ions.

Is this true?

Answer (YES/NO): NO